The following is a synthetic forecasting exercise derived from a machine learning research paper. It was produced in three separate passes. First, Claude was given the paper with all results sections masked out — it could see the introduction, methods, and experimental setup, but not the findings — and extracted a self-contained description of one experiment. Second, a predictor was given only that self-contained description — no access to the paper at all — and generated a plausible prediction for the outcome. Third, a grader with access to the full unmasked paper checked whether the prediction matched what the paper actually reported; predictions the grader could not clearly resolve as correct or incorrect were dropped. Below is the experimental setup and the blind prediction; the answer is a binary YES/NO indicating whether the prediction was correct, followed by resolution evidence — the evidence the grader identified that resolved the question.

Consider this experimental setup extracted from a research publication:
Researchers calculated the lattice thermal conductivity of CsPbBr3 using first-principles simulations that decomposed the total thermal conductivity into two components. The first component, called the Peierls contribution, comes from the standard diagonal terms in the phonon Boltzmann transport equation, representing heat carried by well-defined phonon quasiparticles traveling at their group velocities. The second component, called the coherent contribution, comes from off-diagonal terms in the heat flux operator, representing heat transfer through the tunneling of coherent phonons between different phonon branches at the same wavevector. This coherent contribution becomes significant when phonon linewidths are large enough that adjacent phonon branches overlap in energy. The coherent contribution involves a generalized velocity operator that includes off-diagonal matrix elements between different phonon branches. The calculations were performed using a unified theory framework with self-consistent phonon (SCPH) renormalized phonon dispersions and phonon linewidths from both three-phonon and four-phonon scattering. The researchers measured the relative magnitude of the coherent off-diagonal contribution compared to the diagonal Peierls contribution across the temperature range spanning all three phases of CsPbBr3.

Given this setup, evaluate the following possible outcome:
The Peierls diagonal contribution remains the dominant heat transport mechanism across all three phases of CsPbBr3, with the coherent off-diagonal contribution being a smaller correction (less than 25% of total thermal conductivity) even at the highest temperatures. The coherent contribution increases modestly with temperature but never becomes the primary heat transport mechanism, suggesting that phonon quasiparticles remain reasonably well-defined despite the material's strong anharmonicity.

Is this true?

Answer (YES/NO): NO